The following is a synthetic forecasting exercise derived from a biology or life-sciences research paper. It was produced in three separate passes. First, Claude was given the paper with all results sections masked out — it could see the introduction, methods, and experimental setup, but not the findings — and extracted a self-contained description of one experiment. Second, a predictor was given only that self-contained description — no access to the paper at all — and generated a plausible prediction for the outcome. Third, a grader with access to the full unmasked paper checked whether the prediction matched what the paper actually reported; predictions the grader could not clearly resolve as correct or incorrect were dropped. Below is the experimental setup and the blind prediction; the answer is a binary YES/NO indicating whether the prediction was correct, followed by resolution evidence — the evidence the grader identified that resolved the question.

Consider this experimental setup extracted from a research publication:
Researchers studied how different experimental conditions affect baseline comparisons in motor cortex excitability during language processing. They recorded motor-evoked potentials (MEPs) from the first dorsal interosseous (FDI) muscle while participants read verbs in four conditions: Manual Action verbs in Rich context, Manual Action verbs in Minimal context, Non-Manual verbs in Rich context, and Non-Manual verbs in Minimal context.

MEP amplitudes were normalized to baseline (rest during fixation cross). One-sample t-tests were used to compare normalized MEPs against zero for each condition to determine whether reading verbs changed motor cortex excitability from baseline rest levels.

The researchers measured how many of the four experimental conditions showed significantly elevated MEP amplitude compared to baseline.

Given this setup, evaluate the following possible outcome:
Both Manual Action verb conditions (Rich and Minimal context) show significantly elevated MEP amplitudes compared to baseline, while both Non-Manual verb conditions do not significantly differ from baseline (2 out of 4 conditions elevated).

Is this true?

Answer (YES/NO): NO